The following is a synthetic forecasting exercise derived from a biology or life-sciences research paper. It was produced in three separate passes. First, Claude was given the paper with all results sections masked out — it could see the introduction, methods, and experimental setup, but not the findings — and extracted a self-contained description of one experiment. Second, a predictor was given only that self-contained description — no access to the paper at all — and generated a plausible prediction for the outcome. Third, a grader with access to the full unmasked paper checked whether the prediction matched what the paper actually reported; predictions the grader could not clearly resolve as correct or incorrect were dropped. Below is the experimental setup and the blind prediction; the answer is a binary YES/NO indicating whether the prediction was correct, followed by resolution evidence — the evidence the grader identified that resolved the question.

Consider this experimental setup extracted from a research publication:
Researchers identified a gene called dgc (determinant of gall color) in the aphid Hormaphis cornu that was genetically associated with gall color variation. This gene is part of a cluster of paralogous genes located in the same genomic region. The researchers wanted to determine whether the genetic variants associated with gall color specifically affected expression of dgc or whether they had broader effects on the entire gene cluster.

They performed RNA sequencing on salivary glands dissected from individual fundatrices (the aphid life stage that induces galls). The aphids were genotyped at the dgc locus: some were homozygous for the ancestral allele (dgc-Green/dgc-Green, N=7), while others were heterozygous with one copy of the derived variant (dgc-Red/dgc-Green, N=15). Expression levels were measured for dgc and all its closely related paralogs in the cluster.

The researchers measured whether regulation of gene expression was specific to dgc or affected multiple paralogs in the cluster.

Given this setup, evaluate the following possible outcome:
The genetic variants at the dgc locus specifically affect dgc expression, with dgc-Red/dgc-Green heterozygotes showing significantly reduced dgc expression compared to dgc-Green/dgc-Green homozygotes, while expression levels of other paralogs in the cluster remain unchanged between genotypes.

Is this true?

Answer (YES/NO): YES